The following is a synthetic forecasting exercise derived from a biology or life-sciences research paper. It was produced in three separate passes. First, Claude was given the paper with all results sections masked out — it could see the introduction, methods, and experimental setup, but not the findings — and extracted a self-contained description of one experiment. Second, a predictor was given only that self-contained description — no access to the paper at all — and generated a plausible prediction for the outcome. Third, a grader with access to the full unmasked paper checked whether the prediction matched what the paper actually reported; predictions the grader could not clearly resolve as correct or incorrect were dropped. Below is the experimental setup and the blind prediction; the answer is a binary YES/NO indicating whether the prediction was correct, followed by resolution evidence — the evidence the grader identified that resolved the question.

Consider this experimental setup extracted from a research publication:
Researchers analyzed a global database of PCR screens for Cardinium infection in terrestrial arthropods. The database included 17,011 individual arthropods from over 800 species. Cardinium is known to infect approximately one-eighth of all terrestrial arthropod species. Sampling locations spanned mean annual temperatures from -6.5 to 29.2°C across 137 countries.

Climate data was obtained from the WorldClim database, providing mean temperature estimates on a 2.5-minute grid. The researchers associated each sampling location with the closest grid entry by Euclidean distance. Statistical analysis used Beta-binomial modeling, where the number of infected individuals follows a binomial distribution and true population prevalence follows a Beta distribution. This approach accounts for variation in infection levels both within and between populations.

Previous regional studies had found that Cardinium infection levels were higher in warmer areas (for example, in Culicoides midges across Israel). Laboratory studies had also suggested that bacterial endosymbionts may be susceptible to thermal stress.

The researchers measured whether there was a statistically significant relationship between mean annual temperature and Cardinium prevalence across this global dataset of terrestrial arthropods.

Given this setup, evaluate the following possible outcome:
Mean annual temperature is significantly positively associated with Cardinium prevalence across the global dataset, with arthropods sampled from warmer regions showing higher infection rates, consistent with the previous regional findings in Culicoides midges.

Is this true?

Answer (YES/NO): YES